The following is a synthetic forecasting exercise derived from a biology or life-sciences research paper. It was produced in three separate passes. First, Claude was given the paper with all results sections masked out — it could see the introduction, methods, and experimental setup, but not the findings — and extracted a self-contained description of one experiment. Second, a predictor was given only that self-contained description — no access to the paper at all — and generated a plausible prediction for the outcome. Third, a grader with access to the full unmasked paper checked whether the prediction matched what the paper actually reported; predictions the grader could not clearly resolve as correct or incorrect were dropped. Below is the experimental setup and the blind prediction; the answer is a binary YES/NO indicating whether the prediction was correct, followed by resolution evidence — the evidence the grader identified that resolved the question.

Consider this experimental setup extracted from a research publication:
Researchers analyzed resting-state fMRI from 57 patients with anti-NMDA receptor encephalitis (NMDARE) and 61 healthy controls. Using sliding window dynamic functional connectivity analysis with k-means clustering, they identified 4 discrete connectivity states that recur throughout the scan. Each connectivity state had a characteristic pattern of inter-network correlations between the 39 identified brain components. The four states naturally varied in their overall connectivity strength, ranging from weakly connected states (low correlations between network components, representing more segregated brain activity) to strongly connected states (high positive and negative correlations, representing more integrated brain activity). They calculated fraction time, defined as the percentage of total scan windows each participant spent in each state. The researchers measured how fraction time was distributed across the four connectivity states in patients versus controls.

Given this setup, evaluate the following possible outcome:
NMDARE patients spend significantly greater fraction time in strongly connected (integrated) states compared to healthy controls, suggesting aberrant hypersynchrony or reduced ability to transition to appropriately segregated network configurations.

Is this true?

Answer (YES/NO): NO